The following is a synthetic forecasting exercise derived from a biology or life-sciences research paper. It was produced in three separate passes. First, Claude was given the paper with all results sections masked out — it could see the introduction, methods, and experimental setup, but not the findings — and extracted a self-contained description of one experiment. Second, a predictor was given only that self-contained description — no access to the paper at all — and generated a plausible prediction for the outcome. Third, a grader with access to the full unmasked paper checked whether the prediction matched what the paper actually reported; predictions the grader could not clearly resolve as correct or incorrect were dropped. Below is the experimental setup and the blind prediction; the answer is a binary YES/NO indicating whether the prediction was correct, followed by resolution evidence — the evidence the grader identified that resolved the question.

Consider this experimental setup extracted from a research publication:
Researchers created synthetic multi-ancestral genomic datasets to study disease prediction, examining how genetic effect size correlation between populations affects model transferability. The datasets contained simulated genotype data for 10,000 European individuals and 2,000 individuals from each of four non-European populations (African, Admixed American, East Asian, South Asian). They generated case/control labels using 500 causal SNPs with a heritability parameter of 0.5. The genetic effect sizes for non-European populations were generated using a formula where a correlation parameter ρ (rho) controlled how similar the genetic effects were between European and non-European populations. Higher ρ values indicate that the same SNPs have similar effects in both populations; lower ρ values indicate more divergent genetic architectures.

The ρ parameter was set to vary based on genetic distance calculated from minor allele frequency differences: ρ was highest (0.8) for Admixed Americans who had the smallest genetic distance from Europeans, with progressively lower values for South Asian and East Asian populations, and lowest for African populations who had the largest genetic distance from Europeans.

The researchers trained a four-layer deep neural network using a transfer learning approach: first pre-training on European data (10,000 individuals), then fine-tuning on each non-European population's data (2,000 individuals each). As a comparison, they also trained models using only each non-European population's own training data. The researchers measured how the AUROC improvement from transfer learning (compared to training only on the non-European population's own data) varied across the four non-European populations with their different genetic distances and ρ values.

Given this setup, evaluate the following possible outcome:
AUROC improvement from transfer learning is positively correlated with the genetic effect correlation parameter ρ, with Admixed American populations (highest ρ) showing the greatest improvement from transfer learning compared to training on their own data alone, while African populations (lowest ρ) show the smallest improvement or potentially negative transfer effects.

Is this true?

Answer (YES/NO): NO